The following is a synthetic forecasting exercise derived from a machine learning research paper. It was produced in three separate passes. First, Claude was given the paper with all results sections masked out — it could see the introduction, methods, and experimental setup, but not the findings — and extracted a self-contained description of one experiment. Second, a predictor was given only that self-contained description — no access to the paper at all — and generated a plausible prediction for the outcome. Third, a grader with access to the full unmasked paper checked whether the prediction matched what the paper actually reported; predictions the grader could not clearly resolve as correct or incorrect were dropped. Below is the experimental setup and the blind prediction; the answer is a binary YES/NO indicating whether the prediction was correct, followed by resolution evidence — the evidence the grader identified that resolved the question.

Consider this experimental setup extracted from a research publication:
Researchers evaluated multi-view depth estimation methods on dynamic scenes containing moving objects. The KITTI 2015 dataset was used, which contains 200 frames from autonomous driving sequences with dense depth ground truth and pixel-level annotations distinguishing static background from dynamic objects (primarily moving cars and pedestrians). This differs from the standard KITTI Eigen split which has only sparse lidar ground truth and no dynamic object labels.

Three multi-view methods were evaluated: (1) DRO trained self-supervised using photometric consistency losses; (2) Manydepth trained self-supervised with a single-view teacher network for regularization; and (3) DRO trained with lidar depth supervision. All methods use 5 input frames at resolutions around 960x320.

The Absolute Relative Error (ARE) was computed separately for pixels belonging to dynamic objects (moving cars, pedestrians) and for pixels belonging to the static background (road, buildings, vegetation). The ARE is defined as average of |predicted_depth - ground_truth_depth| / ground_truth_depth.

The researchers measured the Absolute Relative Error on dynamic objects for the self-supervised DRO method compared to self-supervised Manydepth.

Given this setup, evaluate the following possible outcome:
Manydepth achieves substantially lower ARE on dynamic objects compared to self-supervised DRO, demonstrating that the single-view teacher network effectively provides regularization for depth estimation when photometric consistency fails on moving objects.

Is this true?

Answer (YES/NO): YES